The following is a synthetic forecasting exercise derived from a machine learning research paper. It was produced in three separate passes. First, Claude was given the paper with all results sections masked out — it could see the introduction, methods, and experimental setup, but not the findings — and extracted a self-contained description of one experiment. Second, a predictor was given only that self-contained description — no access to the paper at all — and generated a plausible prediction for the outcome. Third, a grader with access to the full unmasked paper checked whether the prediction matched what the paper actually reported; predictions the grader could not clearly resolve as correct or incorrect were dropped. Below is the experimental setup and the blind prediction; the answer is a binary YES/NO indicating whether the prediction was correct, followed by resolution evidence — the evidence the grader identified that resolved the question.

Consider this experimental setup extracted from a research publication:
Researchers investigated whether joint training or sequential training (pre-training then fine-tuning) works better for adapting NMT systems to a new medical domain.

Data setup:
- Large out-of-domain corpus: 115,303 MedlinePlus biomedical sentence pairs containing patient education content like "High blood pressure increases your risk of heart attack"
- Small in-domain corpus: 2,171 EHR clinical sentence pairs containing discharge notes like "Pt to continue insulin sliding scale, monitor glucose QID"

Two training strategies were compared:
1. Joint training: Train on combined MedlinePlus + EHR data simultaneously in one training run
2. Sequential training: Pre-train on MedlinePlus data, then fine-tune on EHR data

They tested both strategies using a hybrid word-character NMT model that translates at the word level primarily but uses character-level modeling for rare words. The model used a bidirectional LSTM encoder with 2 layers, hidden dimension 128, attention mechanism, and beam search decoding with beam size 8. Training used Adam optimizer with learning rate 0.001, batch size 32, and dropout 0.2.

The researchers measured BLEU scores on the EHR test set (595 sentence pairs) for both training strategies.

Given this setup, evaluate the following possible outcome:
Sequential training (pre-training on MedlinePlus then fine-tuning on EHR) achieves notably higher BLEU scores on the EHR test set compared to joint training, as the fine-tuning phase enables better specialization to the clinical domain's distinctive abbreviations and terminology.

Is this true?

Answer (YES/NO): NO